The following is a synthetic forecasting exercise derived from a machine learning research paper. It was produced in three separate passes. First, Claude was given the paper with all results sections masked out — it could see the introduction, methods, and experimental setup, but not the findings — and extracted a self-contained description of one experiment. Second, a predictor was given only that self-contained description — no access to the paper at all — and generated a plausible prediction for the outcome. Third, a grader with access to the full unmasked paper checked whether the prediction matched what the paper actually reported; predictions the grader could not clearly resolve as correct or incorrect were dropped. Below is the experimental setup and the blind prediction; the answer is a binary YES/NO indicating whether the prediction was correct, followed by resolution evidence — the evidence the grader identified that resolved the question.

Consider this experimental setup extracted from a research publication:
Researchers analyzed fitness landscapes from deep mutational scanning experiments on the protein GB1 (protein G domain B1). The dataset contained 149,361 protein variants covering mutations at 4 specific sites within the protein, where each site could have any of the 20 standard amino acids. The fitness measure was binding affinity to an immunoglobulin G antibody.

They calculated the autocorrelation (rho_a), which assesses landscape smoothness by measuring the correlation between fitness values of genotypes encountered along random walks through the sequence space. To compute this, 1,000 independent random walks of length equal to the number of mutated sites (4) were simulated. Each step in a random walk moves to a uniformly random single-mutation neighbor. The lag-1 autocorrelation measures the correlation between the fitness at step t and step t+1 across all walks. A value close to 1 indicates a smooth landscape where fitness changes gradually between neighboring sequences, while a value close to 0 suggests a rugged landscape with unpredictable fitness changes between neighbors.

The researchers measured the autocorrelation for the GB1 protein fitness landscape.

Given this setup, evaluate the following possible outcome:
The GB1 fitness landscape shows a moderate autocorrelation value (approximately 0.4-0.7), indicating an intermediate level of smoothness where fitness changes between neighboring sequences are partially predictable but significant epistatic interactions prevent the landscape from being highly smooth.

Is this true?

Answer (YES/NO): YES